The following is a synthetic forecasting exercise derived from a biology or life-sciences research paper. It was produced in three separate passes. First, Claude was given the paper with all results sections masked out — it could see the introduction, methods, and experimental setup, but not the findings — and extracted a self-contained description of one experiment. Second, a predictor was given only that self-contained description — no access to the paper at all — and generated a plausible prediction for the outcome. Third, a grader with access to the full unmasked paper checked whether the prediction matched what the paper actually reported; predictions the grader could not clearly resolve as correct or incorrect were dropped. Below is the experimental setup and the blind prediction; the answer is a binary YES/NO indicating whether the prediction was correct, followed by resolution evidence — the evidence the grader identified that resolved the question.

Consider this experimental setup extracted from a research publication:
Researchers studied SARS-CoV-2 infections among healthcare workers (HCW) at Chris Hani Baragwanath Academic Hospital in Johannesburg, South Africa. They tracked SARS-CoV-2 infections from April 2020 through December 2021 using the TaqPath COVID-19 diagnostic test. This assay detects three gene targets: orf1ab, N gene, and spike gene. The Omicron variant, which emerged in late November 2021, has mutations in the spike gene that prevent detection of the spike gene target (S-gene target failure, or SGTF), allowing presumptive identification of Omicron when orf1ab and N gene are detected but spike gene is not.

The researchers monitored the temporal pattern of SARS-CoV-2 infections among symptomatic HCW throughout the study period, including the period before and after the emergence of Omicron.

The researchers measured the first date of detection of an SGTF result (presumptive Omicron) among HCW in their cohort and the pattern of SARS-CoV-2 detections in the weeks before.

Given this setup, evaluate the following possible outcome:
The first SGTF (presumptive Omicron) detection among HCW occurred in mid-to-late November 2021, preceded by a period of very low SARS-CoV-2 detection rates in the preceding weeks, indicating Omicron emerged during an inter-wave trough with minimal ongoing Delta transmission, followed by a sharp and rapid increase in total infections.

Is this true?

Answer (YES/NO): YES